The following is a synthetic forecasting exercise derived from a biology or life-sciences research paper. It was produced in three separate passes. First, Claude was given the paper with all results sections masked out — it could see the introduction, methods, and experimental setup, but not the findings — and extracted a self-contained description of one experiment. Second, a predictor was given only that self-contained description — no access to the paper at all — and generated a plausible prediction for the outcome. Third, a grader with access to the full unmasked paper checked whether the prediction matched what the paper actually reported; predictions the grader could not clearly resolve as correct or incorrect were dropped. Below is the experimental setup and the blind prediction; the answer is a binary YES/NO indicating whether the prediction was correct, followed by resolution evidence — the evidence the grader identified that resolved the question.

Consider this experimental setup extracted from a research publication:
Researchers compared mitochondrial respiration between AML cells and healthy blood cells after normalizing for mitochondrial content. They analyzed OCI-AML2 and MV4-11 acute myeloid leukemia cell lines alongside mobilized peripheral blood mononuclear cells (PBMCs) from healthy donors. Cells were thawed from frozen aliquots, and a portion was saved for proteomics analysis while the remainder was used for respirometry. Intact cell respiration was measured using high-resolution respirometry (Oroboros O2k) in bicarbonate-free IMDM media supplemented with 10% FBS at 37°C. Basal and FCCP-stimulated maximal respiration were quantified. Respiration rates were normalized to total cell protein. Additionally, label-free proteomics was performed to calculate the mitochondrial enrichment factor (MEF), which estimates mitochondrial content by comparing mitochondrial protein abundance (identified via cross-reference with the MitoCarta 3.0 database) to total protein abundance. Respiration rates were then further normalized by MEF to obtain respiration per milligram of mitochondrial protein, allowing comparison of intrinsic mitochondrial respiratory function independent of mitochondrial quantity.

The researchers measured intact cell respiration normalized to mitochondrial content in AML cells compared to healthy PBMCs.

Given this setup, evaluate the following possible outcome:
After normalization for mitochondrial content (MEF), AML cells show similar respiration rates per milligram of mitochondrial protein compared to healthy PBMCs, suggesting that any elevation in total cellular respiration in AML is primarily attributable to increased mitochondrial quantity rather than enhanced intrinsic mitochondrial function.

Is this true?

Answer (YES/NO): NO